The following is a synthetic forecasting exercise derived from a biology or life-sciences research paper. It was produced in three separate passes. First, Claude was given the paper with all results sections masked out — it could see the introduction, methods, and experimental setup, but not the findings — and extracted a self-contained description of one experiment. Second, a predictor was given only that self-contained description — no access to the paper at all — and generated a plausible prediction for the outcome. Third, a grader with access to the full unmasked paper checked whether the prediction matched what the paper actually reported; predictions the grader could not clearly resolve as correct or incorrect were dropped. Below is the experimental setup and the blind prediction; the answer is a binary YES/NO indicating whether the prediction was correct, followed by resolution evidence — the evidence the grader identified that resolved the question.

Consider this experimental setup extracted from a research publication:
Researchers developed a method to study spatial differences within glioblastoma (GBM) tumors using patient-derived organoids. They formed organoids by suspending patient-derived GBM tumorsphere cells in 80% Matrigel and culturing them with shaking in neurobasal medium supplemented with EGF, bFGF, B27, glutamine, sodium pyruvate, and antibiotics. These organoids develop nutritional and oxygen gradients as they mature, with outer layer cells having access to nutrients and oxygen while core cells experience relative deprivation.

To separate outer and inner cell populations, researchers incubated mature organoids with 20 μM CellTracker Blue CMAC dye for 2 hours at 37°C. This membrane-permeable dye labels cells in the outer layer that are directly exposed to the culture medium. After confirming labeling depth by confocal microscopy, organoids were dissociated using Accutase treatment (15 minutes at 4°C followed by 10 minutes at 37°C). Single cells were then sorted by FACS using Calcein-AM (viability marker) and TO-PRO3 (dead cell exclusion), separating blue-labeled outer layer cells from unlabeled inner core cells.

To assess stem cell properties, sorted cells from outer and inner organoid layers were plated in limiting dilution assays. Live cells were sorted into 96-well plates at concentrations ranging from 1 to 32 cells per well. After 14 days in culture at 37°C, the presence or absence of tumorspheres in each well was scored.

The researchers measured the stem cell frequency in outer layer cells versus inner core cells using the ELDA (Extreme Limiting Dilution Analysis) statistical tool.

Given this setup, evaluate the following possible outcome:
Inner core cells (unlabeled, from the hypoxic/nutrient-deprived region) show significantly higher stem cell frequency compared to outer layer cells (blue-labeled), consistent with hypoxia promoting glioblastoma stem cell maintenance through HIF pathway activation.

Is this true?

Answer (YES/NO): NO